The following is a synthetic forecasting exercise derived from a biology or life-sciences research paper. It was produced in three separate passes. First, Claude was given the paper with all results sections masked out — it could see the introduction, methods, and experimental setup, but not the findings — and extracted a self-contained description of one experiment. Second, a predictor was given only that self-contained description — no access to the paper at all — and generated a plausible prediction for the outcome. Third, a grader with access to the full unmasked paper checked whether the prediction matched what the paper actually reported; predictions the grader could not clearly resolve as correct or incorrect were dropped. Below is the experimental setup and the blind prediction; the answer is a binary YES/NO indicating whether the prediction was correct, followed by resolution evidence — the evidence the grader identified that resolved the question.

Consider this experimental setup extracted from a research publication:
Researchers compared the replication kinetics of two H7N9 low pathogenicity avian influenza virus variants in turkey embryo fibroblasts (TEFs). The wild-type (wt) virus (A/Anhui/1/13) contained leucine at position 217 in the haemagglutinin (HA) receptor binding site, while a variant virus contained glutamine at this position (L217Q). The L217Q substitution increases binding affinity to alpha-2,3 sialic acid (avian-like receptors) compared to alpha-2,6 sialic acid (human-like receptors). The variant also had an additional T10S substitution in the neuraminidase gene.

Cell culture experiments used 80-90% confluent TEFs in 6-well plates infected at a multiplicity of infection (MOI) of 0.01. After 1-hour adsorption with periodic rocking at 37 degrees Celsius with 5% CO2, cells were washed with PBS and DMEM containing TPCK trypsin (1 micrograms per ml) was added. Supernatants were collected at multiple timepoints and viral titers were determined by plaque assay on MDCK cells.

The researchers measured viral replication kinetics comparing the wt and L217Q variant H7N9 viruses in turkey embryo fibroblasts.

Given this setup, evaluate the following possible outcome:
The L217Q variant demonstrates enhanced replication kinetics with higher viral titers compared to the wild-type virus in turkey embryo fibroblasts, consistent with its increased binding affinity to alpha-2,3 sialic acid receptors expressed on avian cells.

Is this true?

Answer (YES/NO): YES